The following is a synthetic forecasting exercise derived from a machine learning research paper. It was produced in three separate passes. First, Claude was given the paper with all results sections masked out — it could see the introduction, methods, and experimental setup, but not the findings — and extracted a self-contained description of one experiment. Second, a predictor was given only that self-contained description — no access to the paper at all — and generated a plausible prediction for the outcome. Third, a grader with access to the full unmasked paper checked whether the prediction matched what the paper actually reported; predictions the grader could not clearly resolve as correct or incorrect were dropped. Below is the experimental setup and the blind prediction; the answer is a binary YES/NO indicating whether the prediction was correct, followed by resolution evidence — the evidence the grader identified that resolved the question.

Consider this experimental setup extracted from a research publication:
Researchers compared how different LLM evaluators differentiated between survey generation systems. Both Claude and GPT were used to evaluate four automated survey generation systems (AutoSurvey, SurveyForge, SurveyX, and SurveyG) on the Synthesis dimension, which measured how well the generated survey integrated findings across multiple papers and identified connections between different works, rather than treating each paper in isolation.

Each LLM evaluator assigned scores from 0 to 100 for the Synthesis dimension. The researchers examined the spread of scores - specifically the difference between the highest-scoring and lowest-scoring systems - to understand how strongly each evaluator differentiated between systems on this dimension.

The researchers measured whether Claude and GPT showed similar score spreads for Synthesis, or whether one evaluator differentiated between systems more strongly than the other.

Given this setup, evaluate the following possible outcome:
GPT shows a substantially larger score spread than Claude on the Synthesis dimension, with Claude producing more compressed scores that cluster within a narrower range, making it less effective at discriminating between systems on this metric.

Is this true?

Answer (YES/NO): NO